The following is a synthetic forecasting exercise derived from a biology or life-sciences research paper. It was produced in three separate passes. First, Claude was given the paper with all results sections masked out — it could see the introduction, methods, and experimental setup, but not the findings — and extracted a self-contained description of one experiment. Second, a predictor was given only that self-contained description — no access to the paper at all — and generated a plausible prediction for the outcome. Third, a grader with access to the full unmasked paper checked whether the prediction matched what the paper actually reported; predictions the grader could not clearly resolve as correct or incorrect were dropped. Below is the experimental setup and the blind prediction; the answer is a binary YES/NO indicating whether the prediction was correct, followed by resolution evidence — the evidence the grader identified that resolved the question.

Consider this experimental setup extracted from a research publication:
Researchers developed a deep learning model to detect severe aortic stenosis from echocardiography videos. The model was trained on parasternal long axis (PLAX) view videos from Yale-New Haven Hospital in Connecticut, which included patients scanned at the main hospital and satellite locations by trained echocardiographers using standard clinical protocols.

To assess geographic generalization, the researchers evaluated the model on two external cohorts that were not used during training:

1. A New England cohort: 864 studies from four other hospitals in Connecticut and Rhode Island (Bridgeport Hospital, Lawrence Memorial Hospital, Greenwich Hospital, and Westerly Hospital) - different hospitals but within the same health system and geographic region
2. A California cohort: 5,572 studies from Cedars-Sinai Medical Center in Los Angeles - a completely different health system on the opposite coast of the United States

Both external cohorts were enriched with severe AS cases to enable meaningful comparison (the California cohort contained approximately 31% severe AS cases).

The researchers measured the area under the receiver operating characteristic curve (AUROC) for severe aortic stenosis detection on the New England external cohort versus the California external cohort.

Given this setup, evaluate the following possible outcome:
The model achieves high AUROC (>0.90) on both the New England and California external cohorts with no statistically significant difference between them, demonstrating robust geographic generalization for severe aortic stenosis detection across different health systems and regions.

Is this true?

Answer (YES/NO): NO